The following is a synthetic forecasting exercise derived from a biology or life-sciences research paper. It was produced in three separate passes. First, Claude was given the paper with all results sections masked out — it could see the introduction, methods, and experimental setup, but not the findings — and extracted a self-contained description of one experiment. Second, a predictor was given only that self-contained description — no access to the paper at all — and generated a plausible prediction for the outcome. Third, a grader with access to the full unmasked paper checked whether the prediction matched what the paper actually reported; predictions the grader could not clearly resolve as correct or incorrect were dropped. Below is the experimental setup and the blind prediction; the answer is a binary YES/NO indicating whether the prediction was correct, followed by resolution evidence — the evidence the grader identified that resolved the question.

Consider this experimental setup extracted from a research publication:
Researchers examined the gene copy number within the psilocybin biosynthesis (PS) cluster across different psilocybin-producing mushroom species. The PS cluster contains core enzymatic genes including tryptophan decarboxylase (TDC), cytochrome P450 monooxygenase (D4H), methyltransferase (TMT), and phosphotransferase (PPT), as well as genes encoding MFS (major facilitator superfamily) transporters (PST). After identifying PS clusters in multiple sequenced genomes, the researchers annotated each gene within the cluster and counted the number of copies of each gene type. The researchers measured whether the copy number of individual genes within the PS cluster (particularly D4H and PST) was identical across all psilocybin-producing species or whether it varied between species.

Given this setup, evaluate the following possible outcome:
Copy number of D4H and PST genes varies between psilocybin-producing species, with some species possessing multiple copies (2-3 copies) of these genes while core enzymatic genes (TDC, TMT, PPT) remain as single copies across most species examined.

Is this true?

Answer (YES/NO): NO